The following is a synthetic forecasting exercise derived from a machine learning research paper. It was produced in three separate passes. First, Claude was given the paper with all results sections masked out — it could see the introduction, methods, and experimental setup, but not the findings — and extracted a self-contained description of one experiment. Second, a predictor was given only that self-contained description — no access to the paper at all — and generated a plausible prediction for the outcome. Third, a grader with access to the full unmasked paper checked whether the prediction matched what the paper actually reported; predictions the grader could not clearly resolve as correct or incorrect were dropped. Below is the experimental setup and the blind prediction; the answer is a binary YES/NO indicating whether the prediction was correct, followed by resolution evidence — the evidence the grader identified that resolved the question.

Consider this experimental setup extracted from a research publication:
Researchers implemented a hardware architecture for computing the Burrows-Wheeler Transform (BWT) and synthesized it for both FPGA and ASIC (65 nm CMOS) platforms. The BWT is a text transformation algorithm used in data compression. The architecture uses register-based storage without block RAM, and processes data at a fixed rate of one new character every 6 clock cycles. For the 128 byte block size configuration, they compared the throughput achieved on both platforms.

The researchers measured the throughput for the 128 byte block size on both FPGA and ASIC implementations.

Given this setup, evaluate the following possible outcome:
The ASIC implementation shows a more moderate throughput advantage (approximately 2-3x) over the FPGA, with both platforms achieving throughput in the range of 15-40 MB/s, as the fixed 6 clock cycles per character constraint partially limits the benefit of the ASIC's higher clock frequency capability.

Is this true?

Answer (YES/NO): NO